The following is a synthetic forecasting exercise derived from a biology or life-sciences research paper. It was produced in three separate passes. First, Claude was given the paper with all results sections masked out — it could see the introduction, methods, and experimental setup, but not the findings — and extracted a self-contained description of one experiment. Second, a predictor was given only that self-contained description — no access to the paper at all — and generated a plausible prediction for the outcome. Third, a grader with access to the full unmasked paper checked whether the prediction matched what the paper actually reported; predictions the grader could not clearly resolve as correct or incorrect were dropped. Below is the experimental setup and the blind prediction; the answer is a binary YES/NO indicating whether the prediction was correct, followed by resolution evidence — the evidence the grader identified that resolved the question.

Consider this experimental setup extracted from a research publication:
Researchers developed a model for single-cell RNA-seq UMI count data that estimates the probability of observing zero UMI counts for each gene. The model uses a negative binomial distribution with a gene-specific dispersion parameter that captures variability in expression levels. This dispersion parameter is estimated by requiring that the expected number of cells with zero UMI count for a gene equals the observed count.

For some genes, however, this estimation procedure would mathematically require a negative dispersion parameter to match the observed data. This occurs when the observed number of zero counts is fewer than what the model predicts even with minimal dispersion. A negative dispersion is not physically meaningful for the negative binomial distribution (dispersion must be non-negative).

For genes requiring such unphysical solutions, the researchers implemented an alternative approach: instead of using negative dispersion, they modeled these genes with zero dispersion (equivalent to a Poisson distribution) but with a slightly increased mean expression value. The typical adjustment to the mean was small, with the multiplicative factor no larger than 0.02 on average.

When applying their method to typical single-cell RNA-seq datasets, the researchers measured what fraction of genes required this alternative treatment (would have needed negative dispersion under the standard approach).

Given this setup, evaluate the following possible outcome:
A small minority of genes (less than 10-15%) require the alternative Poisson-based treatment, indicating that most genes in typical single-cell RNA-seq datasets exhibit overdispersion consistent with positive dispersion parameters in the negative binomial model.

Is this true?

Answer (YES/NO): NO